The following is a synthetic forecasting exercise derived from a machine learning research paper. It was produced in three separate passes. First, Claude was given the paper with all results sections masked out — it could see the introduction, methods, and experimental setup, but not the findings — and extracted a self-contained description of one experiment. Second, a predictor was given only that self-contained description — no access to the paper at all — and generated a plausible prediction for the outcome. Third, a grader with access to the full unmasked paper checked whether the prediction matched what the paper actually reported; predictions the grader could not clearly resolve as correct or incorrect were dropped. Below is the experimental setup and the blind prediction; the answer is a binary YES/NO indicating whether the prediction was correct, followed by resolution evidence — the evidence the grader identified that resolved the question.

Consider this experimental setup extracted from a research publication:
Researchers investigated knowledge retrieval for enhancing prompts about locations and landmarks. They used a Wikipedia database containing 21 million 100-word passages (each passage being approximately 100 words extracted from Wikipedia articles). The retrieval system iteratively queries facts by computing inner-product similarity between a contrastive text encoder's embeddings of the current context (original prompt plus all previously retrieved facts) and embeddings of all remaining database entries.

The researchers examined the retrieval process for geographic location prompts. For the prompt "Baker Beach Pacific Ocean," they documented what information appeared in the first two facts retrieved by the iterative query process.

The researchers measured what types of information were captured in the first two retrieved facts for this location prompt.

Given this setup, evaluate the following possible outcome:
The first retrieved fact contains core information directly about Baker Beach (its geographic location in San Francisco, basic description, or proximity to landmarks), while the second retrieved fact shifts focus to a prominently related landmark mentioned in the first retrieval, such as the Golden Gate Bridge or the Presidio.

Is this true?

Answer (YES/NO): NO